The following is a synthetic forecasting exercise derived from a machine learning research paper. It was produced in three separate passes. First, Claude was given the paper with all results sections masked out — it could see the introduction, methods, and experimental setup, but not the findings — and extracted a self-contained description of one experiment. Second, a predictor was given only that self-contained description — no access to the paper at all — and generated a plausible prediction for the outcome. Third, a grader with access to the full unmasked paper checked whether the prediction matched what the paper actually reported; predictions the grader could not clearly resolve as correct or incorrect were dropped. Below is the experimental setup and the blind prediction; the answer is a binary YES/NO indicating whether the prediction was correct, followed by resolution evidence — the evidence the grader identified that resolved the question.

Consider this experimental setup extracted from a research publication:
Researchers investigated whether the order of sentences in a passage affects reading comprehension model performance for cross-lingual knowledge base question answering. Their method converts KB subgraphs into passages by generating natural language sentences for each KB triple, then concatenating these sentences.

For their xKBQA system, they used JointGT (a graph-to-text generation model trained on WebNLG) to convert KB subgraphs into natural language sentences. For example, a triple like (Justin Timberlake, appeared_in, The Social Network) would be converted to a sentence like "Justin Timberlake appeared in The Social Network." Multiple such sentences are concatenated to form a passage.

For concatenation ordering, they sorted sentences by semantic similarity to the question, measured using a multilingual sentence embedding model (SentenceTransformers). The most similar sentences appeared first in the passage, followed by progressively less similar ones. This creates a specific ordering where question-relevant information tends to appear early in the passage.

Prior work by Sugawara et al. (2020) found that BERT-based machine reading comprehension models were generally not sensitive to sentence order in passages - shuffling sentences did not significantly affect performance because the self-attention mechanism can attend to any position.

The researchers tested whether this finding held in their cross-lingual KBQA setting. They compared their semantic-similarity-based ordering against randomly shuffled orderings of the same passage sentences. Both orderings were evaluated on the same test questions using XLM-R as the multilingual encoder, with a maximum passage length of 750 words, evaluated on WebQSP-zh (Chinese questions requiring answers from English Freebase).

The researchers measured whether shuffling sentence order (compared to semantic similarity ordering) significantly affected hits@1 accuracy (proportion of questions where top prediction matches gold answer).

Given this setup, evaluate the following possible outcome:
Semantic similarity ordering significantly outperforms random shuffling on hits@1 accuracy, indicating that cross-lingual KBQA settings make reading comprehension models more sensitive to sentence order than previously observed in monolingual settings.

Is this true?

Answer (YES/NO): NO